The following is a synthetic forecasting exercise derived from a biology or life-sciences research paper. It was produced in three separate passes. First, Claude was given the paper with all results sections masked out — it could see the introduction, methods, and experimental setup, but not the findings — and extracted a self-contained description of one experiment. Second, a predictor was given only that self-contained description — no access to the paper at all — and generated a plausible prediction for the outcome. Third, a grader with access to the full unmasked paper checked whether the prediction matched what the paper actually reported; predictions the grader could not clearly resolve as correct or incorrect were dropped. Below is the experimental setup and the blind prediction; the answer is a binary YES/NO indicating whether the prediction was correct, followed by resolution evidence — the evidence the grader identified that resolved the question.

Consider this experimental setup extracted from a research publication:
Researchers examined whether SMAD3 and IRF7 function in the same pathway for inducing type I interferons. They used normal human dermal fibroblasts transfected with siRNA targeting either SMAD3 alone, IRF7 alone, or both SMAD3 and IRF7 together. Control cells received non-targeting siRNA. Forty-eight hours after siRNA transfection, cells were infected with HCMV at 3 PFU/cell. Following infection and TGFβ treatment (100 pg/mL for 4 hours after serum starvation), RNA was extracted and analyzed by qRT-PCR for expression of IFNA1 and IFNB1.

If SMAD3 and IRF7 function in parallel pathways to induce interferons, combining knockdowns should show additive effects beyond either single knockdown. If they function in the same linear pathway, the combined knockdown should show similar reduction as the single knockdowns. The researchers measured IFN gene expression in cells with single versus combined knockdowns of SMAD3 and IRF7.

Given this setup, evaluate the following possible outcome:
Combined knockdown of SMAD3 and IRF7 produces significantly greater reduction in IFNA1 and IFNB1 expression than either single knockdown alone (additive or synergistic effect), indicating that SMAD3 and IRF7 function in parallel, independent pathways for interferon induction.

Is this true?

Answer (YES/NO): NO